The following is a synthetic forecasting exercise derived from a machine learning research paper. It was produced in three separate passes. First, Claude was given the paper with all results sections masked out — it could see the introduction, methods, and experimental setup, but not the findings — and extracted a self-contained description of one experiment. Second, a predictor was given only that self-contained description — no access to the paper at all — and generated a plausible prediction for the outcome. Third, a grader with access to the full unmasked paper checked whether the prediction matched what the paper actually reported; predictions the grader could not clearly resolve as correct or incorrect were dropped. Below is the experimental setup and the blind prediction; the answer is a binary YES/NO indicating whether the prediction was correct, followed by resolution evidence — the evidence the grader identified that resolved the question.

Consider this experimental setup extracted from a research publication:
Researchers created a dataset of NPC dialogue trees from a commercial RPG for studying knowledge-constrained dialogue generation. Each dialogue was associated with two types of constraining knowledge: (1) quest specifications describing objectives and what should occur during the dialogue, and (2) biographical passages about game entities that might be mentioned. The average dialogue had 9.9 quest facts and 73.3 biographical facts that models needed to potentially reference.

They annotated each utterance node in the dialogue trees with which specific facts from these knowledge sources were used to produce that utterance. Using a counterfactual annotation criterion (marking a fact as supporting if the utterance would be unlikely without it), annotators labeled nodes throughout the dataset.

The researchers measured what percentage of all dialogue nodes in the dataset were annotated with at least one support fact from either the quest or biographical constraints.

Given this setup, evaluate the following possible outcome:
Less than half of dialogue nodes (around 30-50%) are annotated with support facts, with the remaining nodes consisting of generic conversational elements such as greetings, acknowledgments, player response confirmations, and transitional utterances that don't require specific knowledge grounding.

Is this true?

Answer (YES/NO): YES